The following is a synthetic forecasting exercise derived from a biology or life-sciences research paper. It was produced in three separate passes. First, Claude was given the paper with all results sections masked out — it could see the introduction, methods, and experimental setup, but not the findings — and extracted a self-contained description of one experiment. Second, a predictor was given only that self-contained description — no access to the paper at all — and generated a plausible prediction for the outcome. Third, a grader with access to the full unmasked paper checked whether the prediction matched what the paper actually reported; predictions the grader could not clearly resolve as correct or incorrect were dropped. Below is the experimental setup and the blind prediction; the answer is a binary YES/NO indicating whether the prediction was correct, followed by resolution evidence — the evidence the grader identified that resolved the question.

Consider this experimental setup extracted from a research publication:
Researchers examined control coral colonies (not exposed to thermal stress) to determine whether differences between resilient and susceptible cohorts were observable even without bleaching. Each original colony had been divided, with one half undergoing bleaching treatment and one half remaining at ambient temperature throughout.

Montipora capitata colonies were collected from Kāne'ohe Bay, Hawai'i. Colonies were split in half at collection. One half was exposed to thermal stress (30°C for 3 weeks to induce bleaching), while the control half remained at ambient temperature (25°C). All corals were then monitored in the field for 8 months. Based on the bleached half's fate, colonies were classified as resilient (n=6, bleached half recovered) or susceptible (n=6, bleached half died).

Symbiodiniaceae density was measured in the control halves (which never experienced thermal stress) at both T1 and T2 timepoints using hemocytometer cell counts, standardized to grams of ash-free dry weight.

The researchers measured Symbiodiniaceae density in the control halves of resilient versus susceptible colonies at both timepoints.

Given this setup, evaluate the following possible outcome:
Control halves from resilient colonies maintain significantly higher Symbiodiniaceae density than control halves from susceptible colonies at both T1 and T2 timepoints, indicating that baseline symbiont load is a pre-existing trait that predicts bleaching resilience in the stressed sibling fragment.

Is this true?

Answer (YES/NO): NO